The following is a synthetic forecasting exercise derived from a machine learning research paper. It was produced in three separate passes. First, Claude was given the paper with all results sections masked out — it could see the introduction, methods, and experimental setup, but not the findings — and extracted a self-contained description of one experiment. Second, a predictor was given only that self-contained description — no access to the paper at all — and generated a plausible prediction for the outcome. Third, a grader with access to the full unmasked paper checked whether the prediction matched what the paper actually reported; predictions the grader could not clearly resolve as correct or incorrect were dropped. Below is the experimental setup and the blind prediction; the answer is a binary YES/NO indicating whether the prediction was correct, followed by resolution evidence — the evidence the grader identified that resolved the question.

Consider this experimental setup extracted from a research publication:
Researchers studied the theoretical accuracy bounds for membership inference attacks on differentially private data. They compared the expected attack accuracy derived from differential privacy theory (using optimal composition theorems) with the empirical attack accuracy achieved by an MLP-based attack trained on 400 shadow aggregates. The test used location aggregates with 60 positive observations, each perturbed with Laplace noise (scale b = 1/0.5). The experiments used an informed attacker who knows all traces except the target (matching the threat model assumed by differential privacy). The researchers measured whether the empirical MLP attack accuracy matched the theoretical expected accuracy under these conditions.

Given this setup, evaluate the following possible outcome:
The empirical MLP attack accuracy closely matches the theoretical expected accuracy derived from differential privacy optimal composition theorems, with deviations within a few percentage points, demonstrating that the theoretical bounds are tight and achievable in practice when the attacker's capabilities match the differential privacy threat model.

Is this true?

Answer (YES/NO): NO